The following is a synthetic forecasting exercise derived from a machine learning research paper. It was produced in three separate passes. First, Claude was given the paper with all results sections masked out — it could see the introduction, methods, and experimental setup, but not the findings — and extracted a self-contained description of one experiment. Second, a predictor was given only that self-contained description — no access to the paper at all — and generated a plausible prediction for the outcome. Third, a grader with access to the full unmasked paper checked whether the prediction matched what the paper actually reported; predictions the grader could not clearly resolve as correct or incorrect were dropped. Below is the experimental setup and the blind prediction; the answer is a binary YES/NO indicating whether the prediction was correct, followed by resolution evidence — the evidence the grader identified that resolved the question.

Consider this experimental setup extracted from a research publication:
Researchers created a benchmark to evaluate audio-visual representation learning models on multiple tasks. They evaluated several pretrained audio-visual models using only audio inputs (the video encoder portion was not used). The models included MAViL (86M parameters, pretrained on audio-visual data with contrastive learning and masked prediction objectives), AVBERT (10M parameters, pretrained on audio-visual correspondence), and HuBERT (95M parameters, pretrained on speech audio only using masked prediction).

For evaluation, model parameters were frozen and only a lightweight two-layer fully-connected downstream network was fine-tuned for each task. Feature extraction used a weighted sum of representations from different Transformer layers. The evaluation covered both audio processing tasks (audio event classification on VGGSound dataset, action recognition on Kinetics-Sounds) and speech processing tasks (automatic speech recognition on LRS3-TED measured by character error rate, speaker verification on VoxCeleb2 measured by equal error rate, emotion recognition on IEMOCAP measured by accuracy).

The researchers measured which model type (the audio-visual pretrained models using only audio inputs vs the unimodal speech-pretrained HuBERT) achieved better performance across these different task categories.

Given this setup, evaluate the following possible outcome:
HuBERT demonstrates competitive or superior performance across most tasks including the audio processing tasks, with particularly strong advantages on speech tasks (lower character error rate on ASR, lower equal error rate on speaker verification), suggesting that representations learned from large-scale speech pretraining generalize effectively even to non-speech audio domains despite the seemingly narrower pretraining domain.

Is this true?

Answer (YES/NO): NO